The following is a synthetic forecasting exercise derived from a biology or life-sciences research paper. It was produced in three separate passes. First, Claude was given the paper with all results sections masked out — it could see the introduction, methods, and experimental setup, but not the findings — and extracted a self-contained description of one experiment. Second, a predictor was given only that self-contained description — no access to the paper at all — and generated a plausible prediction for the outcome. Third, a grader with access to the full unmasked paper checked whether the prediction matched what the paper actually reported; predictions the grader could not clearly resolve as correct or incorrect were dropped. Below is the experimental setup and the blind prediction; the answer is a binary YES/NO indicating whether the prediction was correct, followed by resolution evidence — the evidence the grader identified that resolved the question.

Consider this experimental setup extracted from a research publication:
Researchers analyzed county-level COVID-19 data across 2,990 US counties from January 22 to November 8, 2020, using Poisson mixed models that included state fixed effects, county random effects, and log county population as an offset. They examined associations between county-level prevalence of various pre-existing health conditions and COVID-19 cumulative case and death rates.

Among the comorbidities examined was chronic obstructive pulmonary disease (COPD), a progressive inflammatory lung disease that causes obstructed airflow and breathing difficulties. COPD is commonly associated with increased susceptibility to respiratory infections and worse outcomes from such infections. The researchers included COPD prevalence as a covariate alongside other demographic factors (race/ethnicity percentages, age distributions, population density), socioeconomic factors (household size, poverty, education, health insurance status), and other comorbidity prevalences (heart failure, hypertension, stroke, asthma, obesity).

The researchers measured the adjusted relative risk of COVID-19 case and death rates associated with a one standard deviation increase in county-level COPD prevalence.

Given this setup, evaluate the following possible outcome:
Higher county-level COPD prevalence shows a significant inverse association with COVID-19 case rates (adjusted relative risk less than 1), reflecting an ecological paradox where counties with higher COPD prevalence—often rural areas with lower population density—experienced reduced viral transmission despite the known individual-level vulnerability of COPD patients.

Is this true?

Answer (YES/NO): YES